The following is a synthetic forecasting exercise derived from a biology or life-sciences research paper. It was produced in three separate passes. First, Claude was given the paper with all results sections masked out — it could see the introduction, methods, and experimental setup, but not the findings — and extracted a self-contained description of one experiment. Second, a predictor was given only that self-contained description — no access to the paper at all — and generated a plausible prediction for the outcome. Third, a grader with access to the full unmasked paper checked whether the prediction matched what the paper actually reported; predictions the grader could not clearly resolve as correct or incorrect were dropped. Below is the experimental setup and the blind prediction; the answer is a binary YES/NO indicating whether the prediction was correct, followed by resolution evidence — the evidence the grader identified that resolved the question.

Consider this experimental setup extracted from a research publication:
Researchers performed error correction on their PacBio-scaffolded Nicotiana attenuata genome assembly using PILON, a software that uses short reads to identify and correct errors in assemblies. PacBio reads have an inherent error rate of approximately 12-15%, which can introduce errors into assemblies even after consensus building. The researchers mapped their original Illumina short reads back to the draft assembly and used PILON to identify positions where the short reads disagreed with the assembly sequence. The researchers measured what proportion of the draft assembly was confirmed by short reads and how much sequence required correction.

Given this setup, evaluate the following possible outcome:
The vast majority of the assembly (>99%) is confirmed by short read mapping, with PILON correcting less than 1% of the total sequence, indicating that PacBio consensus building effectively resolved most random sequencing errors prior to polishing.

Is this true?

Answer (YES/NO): NO